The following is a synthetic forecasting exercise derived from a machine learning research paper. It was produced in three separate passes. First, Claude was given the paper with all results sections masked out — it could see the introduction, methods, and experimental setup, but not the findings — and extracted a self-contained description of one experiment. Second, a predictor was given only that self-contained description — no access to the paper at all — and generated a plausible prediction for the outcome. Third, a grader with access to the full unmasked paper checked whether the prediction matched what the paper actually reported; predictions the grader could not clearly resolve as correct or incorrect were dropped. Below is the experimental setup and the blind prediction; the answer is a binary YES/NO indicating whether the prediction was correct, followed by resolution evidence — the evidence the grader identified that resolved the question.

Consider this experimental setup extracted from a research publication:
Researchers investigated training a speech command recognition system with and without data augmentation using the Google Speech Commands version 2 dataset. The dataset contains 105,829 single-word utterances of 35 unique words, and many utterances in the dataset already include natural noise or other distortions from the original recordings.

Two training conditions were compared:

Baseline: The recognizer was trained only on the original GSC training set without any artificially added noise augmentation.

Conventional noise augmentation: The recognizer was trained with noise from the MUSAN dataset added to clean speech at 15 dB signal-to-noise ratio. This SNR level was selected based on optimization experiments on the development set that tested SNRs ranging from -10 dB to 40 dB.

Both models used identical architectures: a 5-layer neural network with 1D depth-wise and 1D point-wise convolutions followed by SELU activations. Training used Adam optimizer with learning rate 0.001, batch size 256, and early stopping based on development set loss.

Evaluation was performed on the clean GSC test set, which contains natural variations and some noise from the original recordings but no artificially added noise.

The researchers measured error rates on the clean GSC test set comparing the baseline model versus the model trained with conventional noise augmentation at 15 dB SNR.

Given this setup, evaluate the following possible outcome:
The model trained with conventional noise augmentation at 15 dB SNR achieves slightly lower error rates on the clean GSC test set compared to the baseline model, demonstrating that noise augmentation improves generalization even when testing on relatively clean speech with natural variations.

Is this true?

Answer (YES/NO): YES